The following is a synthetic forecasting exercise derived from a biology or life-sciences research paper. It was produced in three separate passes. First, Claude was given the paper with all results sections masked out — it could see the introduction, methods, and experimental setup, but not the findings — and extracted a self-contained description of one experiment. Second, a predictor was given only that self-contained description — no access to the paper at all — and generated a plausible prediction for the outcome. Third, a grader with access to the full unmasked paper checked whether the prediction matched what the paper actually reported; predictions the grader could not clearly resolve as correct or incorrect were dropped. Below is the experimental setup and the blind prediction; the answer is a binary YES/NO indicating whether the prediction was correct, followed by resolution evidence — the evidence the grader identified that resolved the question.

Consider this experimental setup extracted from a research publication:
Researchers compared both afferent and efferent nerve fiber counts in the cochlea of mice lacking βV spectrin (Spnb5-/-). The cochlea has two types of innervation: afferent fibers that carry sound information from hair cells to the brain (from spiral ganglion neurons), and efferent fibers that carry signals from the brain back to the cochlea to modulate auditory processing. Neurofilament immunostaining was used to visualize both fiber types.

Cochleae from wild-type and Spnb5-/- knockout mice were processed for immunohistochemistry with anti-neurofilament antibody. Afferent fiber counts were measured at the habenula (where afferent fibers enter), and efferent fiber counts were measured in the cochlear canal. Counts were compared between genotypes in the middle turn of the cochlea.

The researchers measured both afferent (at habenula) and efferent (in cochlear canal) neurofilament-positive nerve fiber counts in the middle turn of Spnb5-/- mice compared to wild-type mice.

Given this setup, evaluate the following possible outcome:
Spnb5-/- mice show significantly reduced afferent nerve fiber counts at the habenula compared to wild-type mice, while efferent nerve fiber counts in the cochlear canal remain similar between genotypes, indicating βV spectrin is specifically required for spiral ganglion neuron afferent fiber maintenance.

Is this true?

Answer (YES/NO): NO